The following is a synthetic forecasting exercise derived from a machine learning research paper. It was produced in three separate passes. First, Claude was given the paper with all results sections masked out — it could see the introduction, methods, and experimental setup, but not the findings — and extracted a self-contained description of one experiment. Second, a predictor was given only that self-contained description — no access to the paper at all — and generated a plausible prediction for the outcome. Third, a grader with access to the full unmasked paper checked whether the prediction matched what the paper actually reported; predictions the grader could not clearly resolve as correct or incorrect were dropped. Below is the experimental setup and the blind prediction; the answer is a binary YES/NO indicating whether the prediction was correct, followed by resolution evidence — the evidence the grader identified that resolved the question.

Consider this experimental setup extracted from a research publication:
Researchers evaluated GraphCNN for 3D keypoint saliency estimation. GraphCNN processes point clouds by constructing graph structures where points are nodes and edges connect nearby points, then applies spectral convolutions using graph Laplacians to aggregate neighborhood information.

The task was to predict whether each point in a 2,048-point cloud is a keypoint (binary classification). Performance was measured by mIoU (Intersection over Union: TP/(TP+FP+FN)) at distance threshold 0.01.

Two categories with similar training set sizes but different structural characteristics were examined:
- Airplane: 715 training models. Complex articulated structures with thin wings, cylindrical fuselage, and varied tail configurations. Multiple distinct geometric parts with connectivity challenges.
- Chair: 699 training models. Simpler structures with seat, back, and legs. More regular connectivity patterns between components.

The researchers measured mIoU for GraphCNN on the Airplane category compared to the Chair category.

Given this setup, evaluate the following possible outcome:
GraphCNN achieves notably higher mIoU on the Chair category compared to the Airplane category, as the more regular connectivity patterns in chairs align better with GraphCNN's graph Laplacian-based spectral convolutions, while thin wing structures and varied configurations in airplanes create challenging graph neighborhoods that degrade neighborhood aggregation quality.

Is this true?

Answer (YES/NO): NO